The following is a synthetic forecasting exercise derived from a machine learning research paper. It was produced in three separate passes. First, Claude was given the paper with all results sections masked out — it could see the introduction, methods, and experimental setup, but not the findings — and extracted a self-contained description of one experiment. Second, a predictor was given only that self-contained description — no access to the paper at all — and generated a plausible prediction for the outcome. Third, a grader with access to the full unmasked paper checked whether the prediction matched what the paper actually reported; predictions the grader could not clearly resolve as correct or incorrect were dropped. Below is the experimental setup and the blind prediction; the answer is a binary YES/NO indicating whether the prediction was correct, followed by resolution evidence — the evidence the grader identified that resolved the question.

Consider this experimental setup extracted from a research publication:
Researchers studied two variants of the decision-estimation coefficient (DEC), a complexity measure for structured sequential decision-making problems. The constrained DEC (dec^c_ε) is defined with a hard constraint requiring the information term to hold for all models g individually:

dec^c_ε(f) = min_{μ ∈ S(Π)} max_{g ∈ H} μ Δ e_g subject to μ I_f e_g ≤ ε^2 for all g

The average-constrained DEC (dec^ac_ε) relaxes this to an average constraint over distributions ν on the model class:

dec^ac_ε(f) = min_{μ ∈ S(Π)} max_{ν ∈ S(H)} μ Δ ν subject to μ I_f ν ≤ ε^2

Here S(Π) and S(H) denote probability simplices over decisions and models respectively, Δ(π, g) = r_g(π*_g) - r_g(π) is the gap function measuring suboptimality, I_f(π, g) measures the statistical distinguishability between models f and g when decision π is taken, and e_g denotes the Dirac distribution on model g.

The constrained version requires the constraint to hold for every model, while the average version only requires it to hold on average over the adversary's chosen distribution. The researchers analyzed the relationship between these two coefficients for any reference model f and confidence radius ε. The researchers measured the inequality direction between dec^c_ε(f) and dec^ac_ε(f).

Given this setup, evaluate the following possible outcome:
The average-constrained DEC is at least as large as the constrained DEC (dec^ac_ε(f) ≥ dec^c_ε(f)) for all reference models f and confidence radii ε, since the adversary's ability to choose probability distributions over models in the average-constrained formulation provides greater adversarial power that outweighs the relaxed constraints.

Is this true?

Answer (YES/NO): YES